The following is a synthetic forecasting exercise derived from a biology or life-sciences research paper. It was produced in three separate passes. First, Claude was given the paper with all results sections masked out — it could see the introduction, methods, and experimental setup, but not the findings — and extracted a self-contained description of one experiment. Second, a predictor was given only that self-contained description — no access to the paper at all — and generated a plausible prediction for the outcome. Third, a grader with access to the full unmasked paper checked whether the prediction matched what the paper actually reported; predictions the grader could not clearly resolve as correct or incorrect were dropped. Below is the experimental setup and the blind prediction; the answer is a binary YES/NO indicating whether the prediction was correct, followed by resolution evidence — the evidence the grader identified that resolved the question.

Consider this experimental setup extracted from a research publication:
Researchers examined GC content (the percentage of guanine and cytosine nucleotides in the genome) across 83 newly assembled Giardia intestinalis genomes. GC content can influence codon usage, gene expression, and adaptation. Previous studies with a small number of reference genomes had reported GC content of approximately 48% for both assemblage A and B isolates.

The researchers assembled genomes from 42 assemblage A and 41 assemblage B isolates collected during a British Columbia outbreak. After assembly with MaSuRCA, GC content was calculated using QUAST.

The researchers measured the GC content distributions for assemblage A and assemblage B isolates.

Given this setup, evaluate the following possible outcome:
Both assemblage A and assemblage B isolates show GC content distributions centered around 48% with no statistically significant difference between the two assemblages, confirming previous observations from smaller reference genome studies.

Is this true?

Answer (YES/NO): YES